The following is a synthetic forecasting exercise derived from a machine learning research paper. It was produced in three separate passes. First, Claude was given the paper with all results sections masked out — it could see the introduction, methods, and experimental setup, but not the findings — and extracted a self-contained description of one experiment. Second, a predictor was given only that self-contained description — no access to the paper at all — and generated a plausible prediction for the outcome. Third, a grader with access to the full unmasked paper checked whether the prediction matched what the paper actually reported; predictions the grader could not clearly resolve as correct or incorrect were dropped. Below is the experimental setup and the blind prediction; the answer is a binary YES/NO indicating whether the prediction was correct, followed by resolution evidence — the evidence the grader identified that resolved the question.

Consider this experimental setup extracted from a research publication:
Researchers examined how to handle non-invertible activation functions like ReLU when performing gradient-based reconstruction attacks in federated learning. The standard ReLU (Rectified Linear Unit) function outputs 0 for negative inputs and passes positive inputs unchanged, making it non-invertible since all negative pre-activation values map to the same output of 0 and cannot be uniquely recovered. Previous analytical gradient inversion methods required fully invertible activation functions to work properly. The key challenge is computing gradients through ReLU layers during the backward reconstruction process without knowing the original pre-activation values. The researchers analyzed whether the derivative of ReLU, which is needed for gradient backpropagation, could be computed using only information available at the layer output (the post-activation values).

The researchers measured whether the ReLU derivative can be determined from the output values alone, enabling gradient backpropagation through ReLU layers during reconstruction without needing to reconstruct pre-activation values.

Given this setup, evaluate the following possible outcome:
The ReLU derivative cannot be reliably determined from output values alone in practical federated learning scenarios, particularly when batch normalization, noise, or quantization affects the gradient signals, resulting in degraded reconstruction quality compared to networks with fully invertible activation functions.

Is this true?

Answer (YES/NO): NO